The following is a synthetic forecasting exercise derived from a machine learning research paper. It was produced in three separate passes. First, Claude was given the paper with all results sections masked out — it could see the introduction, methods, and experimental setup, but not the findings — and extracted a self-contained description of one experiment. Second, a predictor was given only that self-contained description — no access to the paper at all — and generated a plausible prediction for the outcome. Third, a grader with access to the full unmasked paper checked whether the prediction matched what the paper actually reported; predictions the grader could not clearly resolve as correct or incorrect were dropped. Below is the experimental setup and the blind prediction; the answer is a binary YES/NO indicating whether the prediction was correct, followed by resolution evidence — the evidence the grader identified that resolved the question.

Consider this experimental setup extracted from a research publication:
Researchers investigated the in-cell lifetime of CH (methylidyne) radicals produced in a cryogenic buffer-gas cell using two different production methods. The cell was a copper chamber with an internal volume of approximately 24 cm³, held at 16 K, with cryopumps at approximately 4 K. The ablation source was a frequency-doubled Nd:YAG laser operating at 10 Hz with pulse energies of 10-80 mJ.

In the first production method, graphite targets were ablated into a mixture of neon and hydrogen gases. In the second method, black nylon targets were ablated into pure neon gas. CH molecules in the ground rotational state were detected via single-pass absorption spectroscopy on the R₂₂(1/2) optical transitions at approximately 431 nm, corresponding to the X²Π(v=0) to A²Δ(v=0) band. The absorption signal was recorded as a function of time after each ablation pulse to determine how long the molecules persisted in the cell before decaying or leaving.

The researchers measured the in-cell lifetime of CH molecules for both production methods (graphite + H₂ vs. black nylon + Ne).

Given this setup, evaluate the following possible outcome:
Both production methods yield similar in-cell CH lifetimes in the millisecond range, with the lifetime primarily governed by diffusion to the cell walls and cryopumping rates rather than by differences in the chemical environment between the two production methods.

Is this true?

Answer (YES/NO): NO